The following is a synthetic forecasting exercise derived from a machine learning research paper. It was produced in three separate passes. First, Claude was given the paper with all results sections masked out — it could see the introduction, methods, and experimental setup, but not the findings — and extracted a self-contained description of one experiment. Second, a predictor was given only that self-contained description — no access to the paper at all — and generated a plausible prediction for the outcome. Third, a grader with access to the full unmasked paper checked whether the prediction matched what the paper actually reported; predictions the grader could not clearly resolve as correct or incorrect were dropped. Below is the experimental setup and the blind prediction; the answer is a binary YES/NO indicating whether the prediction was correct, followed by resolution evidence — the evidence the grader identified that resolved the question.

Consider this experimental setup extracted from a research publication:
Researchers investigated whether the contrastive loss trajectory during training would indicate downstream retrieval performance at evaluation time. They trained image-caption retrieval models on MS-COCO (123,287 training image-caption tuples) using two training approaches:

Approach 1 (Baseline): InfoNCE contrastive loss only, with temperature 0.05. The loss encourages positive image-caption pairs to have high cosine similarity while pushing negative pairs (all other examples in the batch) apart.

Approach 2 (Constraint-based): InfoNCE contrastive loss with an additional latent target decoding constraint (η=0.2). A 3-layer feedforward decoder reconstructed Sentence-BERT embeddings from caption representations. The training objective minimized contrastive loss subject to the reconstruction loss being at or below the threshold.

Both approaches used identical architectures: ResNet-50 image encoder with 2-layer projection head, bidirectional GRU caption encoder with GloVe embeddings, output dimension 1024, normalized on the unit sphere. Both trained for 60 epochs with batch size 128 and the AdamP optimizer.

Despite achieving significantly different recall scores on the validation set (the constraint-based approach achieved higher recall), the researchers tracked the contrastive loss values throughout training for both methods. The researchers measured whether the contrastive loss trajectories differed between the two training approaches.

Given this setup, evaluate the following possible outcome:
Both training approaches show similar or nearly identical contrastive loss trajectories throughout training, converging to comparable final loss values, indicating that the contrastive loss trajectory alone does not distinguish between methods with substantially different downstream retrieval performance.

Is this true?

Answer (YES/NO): YES